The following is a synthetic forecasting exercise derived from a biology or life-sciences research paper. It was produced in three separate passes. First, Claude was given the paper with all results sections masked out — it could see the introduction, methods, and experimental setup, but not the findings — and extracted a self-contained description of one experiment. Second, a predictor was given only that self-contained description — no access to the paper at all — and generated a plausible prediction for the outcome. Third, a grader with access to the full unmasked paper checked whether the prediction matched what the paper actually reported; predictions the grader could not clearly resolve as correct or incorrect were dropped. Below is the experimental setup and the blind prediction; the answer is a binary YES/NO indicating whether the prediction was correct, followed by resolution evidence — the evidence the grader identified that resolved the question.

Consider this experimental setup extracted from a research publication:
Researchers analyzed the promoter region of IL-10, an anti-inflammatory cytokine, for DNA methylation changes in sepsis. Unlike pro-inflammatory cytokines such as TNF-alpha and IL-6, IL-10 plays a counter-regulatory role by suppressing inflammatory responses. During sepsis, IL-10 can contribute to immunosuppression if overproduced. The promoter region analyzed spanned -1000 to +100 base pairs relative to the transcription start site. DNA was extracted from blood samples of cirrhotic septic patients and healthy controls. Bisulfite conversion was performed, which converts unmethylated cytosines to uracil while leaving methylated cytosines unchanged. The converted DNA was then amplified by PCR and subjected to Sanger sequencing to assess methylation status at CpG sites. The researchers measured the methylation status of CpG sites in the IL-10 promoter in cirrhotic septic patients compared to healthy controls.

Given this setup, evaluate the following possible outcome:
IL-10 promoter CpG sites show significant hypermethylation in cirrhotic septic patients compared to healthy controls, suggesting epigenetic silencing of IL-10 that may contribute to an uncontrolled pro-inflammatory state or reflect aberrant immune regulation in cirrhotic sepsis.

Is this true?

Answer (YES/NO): NO